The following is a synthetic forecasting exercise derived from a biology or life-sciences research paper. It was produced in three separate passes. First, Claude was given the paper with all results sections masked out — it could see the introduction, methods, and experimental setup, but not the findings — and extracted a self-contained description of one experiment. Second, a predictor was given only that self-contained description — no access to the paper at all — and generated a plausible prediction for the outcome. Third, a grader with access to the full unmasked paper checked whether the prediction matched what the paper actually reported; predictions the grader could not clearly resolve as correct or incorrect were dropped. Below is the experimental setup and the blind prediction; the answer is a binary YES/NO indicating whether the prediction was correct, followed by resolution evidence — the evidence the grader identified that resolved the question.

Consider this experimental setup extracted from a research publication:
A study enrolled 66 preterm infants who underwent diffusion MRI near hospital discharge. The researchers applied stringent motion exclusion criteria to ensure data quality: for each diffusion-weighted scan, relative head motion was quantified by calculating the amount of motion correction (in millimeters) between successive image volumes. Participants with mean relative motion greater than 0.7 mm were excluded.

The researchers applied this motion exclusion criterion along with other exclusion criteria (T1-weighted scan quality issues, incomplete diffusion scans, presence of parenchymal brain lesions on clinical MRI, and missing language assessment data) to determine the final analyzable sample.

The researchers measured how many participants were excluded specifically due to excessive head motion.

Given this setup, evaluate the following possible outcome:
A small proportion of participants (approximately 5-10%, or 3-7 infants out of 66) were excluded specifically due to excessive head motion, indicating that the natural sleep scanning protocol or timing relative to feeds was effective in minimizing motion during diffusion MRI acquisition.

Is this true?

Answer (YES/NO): NO